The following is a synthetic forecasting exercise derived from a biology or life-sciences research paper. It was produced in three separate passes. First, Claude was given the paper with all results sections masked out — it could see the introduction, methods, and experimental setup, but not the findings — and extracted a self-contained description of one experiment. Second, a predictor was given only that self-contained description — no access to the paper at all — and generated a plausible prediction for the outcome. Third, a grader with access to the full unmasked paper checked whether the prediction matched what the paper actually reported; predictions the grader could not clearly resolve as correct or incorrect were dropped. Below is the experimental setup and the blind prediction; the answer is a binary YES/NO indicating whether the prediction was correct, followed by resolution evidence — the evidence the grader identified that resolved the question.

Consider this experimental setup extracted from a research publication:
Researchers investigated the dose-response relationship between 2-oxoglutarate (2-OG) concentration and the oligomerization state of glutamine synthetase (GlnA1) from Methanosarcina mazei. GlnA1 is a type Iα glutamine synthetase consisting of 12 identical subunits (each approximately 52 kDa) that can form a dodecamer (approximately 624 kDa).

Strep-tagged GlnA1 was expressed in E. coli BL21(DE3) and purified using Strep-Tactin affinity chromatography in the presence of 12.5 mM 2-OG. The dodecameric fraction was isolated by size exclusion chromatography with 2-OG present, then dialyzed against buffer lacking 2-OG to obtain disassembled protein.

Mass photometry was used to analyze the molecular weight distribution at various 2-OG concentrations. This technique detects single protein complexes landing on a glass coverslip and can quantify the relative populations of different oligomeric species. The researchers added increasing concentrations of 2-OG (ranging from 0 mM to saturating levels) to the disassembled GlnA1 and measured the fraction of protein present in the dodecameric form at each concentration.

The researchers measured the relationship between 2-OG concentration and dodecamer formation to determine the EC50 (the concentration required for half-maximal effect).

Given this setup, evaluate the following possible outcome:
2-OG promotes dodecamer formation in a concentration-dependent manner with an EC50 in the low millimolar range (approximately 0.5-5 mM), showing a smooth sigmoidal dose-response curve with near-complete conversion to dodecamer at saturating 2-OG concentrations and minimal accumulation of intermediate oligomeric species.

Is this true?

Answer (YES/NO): NO